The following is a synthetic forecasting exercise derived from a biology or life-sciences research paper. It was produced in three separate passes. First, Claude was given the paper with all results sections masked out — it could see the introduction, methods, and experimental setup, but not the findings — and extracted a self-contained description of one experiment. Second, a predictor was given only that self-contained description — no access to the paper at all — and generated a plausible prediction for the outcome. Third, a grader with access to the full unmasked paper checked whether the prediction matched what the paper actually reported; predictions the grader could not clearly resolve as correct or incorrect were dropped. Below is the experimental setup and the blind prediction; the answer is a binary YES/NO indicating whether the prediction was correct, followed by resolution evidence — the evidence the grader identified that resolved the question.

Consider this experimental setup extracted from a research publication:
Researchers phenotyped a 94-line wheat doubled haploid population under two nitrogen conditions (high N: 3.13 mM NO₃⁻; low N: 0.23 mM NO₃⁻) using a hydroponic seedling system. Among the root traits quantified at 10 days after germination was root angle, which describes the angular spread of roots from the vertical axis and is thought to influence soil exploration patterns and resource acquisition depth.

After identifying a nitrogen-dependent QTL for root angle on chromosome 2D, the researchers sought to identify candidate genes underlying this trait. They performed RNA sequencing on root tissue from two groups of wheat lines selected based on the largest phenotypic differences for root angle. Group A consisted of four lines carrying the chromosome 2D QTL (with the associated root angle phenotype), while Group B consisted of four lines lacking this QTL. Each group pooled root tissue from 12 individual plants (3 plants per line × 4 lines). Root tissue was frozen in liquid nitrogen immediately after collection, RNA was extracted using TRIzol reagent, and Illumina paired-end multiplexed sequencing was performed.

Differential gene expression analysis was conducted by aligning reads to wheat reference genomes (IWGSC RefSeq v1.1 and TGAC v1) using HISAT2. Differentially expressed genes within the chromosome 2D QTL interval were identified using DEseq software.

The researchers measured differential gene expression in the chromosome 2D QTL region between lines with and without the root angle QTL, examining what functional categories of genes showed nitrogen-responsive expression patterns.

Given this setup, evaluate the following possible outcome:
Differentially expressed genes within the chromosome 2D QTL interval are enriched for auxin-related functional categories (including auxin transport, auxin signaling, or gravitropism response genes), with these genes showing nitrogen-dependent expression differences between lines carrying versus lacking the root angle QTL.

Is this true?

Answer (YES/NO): NO